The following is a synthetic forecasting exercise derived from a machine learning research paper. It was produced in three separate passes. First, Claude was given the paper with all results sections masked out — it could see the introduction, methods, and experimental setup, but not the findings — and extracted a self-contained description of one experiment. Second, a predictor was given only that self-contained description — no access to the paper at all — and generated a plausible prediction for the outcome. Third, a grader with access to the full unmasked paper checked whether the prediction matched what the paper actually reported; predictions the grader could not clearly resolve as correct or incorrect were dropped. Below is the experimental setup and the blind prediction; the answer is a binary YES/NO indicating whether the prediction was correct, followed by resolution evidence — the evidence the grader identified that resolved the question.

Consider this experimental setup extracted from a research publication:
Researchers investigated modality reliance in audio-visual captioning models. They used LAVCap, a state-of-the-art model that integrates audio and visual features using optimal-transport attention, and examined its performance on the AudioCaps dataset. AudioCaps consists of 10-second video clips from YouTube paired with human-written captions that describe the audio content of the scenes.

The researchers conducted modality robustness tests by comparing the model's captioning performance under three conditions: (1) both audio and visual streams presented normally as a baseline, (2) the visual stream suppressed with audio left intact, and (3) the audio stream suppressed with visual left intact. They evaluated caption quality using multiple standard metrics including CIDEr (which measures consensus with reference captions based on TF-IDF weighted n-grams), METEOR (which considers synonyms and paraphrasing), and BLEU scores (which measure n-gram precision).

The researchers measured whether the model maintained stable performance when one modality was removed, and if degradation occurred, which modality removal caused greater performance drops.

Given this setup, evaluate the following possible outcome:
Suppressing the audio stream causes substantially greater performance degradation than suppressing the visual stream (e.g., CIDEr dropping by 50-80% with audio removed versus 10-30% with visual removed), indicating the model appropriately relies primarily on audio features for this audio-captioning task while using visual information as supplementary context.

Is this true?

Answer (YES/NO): NO